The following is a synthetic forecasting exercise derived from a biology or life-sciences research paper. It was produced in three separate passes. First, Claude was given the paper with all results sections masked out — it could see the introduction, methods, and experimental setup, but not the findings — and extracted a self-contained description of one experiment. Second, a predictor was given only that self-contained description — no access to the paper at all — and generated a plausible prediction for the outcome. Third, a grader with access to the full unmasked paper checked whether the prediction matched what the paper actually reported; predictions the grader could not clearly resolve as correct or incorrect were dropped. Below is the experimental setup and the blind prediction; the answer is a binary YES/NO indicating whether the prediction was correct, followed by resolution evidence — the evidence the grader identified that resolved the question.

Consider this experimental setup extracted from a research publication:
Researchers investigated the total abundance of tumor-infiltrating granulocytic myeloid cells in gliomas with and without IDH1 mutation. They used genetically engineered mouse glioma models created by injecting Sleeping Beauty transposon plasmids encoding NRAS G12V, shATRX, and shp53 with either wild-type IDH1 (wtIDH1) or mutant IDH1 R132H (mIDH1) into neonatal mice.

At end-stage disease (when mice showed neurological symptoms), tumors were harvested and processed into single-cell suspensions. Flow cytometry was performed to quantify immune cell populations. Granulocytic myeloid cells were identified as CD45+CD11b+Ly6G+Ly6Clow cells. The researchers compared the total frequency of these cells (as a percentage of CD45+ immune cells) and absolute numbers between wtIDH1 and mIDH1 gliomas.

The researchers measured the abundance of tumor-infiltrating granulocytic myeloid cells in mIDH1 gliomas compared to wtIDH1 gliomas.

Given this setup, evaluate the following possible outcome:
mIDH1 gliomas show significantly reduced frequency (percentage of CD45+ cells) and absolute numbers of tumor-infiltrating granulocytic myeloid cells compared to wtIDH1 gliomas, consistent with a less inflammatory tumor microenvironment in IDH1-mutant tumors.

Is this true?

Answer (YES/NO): NO